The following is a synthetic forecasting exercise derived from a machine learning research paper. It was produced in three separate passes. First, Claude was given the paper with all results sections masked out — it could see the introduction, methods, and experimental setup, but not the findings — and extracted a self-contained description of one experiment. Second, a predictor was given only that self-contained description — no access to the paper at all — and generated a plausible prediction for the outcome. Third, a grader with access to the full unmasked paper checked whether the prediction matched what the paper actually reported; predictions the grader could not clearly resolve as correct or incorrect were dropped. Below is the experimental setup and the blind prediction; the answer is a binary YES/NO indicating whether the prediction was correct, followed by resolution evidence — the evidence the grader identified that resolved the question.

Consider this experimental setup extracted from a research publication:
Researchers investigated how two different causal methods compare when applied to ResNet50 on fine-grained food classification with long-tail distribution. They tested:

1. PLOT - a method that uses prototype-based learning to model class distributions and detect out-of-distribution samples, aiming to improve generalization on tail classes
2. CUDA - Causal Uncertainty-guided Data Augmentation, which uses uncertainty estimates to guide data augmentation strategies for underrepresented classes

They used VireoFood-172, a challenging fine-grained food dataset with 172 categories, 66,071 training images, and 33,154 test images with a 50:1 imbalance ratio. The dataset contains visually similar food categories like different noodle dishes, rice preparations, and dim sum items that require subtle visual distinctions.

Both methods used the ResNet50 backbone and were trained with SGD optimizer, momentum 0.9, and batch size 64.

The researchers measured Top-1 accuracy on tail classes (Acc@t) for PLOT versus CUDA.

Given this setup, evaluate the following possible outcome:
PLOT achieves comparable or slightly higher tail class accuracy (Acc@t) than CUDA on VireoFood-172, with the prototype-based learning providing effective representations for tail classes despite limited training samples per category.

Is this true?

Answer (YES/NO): YES